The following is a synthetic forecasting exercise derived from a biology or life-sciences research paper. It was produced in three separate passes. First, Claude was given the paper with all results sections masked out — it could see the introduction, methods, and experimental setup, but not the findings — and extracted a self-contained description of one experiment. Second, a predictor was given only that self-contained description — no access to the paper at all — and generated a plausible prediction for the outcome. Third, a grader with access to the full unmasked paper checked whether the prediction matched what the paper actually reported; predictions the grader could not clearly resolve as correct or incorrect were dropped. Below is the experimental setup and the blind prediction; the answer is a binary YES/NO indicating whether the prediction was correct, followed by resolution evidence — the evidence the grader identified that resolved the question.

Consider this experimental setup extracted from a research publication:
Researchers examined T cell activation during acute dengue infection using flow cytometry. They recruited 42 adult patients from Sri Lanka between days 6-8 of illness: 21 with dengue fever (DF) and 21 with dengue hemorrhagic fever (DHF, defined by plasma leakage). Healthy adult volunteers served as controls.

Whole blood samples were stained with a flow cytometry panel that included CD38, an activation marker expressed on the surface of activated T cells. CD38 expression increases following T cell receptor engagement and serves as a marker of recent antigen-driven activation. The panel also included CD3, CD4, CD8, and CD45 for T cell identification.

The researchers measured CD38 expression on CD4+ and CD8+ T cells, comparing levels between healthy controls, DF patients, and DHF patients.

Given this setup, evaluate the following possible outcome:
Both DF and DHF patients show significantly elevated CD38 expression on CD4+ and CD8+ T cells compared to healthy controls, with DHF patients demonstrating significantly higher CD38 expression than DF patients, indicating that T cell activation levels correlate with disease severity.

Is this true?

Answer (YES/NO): NO